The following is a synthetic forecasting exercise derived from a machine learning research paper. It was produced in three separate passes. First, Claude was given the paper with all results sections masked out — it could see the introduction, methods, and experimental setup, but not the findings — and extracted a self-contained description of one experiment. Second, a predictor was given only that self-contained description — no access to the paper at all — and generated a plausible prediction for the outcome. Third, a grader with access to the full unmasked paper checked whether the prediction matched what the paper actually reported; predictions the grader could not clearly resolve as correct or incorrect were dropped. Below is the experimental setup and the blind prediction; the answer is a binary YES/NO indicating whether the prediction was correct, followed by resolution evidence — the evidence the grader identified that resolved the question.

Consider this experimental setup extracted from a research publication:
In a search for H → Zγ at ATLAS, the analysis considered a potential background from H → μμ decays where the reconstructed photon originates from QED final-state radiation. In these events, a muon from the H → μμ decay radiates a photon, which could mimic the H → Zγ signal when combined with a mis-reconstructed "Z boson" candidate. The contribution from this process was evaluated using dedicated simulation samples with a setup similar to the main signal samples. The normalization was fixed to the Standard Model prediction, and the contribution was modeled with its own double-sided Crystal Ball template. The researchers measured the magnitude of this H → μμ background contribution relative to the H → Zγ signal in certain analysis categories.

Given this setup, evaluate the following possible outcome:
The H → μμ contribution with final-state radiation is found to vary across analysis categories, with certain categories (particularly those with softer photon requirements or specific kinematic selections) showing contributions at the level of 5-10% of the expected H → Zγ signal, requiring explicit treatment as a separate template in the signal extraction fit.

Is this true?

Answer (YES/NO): NO